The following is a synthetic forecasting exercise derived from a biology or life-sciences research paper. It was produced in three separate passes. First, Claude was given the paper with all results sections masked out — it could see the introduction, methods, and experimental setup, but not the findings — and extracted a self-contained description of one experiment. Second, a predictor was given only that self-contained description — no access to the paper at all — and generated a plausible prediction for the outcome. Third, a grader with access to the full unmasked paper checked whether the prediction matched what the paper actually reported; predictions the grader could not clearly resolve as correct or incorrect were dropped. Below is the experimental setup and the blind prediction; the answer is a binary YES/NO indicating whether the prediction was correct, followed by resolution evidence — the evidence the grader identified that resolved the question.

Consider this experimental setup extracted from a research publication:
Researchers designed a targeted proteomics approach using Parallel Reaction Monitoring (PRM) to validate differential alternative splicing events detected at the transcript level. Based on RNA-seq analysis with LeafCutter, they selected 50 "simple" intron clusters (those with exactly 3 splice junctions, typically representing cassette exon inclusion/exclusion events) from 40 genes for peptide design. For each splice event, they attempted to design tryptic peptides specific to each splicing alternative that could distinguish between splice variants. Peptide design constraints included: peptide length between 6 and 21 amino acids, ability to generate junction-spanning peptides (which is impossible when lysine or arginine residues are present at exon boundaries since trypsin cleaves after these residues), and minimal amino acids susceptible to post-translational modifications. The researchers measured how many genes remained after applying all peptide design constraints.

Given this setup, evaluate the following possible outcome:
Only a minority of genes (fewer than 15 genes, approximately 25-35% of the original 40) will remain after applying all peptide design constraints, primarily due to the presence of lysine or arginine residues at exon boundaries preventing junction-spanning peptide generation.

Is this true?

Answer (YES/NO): NO